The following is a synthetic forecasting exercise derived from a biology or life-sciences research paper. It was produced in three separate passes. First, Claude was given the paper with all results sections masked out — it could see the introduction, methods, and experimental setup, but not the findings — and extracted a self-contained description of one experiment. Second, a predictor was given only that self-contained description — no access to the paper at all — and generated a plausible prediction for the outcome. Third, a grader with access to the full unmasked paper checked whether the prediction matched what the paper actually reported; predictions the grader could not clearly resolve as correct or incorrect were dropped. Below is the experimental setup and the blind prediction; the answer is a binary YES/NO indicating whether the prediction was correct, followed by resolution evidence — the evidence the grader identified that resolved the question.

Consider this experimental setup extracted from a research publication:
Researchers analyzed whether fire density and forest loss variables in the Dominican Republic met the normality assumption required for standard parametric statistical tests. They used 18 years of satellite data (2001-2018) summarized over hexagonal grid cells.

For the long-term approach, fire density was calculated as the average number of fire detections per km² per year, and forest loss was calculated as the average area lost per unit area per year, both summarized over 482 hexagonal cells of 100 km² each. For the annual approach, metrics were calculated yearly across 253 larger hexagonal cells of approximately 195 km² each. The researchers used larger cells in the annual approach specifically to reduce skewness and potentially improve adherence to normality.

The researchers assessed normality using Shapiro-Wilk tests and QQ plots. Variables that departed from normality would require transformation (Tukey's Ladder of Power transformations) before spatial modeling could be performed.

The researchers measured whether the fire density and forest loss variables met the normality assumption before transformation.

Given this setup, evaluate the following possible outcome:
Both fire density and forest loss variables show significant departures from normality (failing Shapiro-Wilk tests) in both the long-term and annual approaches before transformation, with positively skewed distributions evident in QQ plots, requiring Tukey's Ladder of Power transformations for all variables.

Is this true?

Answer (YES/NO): NO